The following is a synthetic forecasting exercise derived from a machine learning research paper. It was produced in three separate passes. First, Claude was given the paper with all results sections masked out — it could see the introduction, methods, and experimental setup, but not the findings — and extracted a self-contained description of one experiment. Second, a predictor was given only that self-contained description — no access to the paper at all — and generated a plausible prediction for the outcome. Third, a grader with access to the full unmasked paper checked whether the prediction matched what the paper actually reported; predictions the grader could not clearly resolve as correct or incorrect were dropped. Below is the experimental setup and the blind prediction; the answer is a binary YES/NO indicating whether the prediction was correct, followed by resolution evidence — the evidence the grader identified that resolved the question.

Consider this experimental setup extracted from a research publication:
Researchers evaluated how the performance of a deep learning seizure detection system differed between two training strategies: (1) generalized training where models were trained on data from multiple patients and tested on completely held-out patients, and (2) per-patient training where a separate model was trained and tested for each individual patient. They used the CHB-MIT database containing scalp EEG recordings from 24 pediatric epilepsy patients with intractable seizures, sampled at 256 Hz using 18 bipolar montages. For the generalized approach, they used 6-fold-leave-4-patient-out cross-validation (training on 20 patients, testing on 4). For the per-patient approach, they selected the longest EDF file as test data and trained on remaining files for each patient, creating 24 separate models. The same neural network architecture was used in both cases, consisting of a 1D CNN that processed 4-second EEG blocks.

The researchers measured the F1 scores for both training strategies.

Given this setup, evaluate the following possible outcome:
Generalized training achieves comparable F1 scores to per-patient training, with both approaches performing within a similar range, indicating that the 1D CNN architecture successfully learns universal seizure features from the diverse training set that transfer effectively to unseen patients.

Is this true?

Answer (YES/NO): YES